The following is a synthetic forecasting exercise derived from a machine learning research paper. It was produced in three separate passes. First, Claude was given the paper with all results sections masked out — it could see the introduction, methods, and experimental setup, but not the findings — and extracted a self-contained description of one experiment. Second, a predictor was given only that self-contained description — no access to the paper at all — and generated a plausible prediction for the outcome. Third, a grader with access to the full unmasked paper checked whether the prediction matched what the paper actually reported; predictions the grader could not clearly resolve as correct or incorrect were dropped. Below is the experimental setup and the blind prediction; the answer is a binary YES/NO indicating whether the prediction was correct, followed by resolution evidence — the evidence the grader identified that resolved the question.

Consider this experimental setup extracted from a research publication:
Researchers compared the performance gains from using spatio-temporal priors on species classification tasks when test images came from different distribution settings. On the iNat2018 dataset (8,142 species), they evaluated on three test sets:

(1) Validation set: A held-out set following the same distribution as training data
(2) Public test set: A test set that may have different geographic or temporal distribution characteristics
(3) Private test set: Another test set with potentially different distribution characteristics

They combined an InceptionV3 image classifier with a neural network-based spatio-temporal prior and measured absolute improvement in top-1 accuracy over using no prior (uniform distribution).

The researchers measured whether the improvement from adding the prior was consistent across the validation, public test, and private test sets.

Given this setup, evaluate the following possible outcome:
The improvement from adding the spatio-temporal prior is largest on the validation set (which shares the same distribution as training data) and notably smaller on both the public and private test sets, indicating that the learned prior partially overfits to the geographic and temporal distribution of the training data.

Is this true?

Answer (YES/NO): YES